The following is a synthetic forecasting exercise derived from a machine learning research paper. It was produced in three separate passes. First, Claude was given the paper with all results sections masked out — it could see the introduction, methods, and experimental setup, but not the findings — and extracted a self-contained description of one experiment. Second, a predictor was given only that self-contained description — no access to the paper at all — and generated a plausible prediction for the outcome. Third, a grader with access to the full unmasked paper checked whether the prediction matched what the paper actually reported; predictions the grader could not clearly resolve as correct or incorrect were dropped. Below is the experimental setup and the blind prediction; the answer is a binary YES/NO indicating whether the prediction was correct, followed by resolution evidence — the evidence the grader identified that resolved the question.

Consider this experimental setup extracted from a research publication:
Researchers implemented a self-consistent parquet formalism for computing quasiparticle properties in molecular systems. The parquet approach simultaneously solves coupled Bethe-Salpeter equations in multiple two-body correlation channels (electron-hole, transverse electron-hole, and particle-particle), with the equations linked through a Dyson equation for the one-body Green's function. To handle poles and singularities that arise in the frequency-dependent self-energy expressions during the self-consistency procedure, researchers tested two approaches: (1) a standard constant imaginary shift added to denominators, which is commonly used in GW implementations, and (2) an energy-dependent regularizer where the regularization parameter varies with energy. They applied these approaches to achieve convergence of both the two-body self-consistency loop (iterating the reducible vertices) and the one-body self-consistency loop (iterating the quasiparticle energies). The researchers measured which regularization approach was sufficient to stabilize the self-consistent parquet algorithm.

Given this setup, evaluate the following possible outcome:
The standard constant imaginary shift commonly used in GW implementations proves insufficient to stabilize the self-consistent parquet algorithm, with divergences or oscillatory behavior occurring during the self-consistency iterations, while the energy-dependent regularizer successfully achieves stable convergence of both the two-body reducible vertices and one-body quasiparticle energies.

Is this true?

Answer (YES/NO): YES